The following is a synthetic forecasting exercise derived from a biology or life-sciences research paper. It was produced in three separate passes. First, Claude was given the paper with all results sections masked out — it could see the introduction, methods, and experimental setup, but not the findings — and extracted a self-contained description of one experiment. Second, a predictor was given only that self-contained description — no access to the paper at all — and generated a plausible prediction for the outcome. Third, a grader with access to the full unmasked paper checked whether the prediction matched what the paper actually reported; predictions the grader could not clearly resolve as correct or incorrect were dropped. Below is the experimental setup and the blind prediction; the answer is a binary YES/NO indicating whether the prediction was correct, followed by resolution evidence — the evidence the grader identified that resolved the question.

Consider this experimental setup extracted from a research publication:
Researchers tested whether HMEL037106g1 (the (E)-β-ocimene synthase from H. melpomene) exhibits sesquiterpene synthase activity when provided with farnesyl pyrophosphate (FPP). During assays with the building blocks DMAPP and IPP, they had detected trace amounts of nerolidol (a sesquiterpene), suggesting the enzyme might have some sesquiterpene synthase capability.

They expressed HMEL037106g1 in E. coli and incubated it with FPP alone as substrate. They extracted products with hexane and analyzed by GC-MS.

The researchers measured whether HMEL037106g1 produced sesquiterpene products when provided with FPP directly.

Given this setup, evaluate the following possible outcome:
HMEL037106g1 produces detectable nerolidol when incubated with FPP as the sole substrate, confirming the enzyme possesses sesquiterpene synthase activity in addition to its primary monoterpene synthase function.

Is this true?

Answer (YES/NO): NO